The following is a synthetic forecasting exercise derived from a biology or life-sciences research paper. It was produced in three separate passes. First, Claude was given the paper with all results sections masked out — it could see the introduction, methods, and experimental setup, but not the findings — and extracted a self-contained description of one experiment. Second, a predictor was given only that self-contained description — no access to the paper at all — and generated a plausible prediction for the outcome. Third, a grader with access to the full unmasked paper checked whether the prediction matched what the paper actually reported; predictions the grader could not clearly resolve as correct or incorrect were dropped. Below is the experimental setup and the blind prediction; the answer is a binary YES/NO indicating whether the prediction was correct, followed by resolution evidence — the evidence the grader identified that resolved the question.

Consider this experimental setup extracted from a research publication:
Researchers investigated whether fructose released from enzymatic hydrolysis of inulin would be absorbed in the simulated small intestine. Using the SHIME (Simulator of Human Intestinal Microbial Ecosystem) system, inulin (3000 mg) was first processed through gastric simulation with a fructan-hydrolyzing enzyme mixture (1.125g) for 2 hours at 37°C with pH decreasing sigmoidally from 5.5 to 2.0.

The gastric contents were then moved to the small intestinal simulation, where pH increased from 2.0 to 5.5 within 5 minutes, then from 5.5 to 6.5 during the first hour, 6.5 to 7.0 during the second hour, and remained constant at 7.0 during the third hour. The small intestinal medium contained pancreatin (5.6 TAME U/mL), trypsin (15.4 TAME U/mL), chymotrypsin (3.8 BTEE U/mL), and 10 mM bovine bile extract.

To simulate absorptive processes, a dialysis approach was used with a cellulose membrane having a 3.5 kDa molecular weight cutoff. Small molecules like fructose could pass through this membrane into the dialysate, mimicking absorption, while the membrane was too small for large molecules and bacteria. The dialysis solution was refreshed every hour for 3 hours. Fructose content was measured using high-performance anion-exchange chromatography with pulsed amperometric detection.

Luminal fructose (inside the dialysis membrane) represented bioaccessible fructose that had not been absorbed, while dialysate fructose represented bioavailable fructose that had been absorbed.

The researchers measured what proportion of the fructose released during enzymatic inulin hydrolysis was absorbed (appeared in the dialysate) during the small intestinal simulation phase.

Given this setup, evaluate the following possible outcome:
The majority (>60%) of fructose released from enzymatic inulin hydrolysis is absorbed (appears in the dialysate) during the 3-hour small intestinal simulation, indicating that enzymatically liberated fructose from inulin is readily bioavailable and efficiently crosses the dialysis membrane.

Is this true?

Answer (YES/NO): YES